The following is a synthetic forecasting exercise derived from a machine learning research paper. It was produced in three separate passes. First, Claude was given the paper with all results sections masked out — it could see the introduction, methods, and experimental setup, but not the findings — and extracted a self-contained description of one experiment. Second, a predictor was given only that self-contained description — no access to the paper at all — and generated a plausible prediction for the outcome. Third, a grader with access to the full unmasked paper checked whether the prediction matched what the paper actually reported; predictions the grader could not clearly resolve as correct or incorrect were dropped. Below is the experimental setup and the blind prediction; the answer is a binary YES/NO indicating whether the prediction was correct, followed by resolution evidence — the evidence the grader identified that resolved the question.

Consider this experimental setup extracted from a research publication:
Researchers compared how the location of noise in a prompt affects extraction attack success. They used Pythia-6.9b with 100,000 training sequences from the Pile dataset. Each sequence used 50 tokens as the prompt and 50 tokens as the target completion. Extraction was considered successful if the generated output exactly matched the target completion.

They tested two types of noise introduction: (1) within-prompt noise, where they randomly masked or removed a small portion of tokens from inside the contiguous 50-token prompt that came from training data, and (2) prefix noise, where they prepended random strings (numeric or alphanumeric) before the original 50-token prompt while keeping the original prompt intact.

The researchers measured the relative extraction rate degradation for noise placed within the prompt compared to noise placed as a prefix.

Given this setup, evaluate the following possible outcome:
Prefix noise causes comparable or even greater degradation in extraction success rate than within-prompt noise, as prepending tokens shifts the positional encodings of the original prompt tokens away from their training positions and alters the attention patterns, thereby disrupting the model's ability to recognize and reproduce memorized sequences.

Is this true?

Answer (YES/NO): NO